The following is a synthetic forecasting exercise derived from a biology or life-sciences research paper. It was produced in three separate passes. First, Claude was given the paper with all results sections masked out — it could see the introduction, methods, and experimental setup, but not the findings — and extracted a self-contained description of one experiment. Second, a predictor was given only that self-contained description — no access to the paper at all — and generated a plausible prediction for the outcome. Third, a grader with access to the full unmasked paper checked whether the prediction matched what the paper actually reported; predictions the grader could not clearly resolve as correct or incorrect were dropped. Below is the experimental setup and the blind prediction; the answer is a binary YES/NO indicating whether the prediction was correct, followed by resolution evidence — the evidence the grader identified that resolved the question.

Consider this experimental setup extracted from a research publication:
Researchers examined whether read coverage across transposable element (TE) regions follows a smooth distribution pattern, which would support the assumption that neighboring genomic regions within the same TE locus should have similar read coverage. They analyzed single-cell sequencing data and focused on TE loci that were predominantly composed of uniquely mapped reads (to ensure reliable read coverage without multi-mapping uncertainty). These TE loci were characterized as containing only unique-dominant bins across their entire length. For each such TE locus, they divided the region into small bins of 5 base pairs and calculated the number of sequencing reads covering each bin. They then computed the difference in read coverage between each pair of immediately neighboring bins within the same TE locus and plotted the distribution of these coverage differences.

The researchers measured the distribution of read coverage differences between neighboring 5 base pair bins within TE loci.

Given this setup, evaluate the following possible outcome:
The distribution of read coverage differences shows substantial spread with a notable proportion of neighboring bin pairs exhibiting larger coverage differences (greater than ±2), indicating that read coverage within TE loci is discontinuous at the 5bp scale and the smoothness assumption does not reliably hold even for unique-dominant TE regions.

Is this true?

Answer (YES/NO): NO